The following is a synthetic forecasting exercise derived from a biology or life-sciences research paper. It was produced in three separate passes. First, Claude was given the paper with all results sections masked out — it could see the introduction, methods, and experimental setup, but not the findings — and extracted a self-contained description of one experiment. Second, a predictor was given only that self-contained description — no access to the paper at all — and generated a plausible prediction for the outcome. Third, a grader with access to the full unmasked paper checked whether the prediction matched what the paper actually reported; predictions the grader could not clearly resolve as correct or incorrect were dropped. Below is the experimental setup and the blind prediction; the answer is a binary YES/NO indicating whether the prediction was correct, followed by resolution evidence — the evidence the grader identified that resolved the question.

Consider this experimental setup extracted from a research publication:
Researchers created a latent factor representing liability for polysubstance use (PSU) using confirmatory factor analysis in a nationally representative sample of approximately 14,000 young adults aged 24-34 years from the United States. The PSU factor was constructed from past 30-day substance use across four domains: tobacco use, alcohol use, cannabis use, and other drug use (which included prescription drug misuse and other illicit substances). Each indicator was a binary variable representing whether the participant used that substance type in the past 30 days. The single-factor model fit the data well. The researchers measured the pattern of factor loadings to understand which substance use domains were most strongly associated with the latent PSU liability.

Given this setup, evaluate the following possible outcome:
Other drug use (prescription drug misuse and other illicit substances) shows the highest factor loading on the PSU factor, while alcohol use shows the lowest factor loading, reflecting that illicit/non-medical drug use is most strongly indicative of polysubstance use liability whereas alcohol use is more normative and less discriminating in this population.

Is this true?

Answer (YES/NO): NO